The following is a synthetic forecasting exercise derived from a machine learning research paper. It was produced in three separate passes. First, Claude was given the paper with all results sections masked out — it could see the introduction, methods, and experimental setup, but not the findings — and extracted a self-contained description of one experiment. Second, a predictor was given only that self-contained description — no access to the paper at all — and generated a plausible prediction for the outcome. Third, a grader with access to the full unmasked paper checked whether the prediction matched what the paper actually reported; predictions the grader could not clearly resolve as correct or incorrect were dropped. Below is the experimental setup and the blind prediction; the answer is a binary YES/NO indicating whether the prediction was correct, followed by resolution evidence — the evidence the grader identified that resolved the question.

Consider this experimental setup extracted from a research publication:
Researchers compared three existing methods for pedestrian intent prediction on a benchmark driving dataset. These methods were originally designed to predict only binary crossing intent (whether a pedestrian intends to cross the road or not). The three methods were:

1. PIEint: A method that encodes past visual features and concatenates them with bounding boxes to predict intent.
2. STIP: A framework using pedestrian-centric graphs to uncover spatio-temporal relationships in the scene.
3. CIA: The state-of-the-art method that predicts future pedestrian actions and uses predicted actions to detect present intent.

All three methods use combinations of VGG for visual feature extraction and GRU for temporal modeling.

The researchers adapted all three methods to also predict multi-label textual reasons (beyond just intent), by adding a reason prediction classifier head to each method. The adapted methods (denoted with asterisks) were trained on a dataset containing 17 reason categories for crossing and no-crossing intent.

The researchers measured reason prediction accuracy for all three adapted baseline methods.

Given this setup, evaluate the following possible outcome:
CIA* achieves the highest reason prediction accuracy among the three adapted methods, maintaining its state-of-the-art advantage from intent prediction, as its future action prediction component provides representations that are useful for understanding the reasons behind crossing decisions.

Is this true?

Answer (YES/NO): YES